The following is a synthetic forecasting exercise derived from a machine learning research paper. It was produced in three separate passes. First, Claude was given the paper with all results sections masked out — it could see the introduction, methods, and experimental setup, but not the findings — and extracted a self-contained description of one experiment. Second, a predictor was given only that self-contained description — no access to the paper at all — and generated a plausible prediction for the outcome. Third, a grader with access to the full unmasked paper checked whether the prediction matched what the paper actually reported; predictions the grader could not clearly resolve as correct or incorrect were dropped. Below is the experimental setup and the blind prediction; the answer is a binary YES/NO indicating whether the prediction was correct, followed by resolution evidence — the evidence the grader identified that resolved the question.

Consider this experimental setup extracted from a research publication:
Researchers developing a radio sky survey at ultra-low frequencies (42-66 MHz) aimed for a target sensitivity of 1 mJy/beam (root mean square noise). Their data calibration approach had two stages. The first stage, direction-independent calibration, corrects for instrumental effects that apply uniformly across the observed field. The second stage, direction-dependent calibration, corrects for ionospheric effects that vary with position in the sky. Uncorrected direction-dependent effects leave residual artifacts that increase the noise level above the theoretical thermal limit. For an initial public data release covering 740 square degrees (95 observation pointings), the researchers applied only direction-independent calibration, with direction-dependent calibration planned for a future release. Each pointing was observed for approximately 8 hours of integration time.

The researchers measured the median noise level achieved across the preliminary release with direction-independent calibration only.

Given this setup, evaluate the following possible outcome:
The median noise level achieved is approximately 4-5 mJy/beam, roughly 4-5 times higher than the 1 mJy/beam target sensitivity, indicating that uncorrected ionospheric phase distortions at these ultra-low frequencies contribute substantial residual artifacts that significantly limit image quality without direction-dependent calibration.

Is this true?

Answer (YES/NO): YES